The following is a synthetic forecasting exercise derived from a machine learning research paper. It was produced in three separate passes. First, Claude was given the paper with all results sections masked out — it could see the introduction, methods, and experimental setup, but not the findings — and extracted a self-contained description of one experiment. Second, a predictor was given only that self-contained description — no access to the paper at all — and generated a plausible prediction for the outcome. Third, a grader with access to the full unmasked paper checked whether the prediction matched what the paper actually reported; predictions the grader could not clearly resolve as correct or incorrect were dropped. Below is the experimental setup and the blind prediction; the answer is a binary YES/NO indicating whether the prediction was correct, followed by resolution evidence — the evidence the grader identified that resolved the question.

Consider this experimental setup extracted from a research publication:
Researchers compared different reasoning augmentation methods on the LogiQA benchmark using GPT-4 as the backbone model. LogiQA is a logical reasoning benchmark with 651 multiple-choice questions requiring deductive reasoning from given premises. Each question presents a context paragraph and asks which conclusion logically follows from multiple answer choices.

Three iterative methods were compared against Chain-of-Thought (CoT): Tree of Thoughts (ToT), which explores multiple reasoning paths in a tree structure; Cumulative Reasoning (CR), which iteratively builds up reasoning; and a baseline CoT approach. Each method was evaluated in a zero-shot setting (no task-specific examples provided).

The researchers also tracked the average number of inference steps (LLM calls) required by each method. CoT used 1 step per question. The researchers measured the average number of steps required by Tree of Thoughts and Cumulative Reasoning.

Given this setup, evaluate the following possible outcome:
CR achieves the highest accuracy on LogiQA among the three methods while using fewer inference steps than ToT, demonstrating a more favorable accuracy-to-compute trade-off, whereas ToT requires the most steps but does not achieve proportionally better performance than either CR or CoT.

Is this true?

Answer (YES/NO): YES